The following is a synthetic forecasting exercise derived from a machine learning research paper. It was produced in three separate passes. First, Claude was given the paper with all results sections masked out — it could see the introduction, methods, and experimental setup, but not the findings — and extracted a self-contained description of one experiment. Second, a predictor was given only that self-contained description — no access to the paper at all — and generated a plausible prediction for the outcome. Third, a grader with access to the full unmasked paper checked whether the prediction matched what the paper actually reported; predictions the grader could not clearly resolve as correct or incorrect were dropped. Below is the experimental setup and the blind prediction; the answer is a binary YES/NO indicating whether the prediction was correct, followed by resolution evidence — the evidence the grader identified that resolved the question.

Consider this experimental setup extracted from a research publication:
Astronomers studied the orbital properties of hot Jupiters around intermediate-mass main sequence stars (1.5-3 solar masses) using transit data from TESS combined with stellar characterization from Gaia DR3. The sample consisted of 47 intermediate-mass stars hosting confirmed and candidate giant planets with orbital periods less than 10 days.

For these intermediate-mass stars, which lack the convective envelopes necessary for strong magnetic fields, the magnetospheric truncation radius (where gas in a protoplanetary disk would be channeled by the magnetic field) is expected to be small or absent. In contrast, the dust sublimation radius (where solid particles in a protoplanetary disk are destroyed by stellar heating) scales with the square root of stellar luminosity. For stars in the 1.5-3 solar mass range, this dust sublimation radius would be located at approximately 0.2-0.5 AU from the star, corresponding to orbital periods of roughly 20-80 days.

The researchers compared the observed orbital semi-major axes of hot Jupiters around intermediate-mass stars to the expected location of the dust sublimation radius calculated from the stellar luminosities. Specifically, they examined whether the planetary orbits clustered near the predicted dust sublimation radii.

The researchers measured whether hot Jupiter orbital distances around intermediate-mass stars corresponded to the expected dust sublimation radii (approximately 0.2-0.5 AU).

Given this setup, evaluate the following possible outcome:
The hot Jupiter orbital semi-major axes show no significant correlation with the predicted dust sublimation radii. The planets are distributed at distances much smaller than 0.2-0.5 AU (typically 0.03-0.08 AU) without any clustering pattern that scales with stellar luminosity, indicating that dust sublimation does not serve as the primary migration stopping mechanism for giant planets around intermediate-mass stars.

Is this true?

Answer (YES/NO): YES